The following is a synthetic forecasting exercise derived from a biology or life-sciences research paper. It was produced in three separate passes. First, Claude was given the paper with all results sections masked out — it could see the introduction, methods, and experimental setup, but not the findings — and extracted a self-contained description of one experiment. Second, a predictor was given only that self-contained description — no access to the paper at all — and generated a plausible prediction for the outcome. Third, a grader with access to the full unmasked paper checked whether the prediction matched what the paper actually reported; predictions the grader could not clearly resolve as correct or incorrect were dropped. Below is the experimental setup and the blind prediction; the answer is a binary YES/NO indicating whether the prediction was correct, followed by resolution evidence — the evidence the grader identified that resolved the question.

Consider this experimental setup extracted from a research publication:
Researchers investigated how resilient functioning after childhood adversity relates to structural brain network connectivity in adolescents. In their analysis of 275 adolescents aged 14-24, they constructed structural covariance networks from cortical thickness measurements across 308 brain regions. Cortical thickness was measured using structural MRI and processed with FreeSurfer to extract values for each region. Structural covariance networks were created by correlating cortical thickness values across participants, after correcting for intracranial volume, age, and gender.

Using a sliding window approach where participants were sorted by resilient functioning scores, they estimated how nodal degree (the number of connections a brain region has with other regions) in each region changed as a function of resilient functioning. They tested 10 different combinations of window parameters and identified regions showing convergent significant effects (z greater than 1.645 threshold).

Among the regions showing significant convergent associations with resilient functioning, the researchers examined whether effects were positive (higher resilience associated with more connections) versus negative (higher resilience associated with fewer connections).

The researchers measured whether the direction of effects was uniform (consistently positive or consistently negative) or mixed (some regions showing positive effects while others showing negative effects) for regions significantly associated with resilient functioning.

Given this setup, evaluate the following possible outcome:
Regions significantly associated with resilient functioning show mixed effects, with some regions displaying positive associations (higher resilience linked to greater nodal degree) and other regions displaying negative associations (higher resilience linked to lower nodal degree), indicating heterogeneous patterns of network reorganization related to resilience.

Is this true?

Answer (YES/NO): YES